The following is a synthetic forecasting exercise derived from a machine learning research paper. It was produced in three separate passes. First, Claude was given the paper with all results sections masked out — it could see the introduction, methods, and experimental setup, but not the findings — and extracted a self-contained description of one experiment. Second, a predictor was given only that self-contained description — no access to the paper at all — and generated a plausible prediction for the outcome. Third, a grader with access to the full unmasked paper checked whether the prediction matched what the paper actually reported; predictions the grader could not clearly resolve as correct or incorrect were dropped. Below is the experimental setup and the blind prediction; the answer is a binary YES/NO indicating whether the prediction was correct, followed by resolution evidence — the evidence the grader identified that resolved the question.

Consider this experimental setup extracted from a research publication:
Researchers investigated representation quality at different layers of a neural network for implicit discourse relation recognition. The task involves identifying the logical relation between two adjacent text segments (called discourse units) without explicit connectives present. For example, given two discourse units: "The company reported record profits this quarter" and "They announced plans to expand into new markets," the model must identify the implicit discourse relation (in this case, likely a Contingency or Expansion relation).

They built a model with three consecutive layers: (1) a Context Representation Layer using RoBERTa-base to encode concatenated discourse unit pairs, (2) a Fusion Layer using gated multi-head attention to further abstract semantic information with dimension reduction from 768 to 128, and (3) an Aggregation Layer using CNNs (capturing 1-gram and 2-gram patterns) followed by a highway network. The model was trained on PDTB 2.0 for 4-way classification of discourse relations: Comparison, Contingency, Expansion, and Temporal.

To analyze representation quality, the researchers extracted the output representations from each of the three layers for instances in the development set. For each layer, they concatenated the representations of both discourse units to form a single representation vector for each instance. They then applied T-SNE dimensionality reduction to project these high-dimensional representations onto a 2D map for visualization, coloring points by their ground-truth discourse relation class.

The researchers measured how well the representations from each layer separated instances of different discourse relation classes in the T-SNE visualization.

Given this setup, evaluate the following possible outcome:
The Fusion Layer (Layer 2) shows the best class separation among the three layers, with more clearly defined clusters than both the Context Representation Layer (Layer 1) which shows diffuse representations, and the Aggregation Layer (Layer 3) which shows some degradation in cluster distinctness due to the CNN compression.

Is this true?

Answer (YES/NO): NO